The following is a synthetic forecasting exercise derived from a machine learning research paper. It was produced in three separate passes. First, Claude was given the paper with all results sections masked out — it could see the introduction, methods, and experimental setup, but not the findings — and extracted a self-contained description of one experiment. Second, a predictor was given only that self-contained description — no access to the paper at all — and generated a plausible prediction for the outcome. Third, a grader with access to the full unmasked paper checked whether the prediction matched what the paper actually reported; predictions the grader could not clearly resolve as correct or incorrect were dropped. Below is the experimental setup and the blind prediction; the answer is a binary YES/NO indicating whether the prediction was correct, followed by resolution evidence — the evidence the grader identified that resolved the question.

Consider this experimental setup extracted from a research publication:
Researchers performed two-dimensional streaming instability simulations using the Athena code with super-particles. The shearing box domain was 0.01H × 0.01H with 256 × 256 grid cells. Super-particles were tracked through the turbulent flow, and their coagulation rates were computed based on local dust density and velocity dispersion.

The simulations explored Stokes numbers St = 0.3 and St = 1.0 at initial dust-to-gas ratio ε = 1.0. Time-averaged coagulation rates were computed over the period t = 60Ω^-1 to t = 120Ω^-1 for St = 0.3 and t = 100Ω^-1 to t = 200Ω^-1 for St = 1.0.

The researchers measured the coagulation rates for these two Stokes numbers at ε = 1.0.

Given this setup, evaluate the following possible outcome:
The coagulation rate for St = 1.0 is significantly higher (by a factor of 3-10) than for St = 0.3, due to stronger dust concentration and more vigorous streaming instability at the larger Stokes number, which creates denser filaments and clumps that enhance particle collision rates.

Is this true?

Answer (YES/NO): NO